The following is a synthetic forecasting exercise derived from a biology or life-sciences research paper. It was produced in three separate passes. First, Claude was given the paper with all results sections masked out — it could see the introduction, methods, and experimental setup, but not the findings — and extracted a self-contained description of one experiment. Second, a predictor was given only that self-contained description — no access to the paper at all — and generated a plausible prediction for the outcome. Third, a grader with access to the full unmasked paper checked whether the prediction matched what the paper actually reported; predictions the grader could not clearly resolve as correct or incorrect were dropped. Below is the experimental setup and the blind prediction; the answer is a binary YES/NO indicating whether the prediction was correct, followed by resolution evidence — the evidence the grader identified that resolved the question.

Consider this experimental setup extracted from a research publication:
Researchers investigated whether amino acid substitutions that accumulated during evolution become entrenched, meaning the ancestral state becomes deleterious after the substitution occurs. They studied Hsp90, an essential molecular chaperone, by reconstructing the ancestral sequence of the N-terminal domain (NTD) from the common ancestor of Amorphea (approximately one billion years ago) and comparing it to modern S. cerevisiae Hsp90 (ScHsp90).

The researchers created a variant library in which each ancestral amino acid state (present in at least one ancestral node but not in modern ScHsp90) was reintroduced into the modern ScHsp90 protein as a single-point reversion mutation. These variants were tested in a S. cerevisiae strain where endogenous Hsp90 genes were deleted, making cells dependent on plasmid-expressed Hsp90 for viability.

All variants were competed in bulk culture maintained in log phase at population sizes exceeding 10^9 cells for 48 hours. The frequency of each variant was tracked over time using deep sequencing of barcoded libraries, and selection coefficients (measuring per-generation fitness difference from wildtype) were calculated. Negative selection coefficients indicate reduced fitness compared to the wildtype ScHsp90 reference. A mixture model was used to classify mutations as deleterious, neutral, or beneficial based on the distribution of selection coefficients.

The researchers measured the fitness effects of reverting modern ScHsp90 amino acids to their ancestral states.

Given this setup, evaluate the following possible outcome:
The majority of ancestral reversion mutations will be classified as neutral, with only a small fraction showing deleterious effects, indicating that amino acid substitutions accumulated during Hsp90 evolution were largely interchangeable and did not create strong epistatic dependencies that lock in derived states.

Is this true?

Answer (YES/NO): NO